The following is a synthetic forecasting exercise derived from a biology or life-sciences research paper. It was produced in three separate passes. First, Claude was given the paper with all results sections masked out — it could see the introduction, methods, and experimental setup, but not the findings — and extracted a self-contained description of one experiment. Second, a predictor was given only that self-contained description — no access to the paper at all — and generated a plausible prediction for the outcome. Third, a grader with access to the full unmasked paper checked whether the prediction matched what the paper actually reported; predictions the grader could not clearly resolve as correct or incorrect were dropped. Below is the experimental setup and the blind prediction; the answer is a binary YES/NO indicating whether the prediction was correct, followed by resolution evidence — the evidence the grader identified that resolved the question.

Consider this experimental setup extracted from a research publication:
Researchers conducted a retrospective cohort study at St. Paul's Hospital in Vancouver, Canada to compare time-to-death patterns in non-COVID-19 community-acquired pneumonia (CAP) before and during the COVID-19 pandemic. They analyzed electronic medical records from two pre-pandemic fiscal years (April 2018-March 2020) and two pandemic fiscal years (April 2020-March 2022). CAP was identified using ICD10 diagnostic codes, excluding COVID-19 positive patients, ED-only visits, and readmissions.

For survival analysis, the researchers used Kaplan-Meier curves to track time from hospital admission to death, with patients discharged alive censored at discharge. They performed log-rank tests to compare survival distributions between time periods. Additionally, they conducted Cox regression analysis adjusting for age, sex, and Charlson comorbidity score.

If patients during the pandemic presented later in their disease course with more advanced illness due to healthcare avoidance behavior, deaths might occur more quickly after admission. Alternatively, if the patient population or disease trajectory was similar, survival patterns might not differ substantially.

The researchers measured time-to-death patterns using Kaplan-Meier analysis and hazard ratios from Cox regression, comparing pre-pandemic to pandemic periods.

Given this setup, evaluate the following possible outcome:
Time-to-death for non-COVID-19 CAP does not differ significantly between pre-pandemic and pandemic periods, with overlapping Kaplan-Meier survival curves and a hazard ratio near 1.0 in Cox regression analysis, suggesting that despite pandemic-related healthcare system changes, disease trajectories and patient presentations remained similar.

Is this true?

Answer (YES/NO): NO